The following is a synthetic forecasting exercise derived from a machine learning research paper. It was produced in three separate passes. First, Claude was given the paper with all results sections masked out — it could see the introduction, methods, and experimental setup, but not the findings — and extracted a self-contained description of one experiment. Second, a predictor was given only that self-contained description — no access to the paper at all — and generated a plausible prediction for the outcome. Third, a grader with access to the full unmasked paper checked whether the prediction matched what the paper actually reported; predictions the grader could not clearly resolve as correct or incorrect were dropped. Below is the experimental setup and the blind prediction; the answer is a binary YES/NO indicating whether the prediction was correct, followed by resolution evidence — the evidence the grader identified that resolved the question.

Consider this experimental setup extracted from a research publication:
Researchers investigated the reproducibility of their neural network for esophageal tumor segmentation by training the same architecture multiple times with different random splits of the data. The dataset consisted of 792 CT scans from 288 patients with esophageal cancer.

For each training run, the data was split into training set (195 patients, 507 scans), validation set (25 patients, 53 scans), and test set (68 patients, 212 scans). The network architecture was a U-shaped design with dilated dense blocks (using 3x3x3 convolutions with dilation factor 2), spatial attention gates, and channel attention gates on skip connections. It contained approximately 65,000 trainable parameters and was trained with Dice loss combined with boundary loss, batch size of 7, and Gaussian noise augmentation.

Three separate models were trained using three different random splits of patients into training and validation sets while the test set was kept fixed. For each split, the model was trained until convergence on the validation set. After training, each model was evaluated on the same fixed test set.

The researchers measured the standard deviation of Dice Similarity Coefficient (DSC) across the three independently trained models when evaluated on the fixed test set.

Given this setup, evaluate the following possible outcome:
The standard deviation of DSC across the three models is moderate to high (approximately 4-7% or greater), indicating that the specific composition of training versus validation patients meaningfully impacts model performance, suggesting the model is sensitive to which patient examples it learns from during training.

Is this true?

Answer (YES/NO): NO